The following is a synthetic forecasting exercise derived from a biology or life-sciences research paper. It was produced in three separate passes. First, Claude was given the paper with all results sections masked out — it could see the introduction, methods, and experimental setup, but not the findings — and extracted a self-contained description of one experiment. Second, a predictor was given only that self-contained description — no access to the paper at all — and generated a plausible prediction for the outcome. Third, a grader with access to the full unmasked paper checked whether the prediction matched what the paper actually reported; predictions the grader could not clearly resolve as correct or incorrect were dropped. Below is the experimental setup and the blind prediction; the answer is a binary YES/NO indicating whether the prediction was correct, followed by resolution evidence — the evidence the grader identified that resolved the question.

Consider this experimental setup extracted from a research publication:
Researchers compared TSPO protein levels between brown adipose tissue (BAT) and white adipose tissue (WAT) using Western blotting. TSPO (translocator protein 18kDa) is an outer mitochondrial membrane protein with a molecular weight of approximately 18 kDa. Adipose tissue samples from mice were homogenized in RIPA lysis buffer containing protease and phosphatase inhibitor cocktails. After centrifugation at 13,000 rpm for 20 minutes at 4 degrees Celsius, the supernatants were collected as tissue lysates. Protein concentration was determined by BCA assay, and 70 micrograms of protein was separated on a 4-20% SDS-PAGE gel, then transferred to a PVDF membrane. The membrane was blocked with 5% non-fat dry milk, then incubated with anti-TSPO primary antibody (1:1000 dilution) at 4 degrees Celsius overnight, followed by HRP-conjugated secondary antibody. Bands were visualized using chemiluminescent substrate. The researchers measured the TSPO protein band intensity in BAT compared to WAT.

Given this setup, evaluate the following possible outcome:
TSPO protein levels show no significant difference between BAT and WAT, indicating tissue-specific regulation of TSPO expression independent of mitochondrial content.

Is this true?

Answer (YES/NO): NO